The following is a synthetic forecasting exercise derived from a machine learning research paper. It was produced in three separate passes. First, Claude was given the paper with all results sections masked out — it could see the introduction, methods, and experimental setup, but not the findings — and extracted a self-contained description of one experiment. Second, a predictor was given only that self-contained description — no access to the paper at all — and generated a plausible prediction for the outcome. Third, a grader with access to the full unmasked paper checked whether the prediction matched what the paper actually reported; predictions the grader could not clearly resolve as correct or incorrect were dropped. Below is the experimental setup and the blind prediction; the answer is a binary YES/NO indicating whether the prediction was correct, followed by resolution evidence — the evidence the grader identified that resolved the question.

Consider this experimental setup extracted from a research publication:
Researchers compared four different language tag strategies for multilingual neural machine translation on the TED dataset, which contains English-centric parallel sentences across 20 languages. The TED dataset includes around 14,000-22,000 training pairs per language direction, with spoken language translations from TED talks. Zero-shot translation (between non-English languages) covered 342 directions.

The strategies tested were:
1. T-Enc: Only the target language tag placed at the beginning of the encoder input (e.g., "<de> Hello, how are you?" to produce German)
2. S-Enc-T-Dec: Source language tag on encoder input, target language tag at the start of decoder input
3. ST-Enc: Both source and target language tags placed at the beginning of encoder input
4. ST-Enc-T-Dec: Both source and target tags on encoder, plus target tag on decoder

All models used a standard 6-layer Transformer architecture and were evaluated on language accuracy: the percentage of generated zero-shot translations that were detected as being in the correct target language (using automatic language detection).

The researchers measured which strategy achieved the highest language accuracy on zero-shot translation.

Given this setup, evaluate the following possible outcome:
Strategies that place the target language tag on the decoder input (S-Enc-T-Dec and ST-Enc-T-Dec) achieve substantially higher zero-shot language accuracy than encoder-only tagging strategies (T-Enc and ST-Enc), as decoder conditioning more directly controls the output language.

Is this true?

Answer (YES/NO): NO